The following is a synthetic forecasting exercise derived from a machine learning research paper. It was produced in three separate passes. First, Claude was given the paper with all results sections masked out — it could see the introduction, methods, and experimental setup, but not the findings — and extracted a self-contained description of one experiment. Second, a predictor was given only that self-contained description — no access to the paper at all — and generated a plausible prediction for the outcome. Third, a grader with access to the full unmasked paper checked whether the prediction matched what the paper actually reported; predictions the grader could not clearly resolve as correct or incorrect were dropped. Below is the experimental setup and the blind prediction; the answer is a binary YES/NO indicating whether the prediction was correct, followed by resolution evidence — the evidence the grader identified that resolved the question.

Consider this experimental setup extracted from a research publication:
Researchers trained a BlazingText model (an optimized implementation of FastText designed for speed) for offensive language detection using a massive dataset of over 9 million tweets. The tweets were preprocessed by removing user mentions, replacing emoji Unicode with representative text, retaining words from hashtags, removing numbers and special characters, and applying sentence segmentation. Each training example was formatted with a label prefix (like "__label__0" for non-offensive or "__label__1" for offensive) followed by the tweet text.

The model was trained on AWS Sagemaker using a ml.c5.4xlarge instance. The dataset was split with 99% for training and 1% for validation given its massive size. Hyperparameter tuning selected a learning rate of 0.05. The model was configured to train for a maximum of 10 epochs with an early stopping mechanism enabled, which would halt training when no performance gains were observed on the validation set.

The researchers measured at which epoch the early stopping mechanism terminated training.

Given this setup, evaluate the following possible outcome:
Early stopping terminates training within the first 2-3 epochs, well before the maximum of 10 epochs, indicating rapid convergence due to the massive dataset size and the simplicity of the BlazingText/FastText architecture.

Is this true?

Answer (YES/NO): NO